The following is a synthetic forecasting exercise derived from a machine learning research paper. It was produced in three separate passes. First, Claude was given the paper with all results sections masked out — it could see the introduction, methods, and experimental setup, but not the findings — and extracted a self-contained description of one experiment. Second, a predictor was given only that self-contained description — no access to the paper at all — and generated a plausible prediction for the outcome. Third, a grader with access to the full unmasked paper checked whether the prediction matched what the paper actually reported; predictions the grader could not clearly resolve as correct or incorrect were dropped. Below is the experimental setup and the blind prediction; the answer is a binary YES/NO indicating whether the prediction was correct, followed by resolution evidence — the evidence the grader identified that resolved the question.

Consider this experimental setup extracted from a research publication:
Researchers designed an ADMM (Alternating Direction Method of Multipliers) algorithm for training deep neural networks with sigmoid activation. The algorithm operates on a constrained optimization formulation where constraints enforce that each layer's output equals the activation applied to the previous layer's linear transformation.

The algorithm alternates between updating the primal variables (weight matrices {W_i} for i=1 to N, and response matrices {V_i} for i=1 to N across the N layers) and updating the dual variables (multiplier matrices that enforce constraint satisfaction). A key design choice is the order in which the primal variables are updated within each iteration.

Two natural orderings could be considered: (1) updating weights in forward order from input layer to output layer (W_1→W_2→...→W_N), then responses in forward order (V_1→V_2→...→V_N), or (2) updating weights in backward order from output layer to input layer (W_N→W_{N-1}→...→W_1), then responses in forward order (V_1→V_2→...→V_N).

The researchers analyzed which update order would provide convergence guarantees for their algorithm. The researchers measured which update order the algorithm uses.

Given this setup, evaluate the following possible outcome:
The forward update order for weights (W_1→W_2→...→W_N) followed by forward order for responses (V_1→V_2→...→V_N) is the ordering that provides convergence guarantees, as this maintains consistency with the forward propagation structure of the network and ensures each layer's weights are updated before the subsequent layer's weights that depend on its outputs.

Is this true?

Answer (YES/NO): NO